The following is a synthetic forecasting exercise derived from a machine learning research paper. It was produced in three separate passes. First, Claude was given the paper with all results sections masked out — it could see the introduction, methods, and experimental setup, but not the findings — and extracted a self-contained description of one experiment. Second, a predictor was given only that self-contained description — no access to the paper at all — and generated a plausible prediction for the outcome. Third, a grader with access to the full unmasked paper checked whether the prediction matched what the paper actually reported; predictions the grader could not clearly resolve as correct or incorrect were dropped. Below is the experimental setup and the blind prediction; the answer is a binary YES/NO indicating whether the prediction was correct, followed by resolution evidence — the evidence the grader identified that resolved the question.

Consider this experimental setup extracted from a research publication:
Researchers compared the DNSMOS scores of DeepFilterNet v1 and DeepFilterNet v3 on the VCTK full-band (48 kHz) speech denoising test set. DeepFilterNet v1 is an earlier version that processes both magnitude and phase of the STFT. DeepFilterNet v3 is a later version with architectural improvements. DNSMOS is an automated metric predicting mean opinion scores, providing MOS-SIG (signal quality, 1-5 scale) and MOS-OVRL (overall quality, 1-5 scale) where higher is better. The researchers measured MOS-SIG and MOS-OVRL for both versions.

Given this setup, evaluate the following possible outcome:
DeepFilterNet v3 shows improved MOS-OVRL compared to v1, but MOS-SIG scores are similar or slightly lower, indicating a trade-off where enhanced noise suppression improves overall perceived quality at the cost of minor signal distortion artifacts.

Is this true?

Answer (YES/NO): NO